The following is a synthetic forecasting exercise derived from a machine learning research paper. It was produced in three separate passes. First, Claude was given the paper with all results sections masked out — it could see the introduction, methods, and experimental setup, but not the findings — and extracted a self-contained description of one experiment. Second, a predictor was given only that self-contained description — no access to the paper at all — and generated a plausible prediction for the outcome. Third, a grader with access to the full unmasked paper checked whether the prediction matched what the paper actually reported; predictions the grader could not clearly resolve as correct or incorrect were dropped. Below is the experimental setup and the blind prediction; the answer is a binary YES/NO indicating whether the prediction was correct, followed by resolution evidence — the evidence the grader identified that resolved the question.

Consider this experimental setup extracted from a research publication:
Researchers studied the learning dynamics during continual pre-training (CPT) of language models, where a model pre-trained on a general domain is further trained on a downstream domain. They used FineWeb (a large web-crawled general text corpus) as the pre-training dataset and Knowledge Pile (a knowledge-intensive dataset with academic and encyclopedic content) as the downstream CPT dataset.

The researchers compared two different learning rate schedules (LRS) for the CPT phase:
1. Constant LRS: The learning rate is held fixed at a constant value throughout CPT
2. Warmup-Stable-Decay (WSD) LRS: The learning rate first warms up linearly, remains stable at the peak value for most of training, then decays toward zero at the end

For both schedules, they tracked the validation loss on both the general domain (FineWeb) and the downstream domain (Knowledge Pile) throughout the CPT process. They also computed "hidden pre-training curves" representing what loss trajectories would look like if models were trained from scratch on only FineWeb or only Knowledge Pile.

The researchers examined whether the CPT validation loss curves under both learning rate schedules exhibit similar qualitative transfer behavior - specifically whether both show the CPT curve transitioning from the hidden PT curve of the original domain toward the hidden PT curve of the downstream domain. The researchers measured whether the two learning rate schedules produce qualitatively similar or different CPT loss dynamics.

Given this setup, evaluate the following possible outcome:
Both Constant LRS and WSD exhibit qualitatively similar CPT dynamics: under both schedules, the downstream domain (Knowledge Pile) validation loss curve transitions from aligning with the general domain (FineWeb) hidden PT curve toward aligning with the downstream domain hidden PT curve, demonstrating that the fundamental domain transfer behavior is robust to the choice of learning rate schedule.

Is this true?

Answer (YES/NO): YES